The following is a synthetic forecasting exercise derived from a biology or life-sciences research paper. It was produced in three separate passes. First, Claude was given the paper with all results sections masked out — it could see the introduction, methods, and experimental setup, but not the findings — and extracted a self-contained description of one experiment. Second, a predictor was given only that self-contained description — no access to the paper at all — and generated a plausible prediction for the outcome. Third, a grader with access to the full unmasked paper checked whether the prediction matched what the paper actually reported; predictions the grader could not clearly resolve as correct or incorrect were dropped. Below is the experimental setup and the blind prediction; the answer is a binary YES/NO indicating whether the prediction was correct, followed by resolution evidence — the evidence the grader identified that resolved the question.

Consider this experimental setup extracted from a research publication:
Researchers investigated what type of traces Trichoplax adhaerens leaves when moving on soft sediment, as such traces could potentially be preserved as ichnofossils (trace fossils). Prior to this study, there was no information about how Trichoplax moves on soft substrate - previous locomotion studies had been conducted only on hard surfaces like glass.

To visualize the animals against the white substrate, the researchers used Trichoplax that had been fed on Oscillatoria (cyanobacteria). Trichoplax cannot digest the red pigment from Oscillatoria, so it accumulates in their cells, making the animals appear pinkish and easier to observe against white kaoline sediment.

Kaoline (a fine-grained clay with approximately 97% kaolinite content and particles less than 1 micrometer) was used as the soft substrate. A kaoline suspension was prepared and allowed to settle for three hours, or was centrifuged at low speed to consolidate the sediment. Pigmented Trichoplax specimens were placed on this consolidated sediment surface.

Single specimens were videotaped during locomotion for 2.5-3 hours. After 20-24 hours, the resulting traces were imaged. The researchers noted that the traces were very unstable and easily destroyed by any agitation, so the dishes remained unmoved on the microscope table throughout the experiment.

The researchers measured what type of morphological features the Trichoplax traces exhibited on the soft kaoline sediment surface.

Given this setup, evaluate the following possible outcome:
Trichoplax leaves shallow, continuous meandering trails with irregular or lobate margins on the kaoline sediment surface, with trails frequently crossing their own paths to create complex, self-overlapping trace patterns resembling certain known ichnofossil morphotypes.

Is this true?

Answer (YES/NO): NO